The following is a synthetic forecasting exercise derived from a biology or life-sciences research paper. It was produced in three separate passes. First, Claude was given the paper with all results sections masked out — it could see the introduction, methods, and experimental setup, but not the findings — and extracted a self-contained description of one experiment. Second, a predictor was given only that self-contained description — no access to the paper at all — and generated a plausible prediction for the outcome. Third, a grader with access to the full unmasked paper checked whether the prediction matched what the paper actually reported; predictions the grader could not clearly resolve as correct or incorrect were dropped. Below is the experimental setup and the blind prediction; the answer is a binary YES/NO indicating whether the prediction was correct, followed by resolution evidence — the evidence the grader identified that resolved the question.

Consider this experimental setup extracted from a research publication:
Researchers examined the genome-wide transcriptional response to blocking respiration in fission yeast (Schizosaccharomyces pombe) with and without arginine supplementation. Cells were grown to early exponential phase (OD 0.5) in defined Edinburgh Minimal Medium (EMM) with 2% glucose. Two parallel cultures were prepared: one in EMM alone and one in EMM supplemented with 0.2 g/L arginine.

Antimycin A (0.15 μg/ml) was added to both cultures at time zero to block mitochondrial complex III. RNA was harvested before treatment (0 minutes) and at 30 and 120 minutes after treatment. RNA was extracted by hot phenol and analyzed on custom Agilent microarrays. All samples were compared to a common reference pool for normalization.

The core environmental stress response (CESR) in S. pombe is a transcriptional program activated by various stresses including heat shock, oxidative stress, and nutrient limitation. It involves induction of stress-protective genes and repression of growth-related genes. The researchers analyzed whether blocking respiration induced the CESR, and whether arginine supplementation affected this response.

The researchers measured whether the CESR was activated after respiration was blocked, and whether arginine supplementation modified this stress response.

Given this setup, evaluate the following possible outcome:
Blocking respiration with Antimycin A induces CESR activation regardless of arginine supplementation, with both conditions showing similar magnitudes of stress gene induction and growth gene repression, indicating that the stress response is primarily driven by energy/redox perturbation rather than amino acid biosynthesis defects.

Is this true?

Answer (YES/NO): YES